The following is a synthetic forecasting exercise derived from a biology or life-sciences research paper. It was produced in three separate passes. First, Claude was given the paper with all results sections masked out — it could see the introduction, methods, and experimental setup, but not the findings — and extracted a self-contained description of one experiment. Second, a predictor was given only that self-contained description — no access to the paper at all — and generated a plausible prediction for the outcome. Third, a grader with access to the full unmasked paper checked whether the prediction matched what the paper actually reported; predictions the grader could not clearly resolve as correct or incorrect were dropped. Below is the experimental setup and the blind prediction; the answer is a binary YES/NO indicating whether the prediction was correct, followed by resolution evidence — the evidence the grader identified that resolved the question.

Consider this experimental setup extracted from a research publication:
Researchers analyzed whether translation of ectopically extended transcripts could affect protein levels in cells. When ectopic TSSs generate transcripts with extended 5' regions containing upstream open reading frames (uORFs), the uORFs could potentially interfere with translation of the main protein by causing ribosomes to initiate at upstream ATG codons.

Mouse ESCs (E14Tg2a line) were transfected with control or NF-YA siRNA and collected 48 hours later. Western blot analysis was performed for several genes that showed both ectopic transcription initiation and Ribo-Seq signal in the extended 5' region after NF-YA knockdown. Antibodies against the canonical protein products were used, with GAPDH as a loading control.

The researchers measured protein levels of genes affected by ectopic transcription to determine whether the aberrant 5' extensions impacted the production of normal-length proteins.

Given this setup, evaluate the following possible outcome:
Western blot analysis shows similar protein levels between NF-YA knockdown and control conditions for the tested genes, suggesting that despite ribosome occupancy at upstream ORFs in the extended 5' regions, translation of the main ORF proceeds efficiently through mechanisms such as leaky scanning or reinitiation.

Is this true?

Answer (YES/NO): NO